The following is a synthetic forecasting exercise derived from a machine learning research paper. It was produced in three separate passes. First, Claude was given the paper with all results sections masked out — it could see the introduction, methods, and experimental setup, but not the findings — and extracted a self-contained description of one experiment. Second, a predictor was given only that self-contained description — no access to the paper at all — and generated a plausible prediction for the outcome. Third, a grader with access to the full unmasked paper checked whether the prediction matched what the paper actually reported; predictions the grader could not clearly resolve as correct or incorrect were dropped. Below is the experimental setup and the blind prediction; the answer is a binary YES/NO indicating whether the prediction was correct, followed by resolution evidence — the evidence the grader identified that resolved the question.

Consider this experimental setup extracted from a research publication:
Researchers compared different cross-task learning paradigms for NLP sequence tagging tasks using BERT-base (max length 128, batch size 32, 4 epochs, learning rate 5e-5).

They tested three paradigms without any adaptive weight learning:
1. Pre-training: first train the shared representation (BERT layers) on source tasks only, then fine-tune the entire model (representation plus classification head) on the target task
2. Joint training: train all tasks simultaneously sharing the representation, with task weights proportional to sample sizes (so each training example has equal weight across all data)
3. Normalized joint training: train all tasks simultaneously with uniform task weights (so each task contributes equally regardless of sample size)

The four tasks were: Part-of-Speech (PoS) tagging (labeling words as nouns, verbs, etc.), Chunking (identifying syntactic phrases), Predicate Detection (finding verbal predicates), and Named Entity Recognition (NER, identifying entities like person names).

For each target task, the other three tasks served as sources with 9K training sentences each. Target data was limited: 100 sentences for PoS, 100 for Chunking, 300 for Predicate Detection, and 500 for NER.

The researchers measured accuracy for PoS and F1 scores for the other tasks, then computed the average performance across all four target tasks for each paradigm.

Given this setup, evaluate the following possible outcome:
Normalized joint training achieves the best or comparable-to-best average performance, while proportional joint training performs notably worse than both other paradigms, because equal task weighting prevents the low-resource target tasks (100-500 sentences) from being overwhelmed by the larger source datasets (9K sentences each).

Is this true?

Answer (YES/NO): NO